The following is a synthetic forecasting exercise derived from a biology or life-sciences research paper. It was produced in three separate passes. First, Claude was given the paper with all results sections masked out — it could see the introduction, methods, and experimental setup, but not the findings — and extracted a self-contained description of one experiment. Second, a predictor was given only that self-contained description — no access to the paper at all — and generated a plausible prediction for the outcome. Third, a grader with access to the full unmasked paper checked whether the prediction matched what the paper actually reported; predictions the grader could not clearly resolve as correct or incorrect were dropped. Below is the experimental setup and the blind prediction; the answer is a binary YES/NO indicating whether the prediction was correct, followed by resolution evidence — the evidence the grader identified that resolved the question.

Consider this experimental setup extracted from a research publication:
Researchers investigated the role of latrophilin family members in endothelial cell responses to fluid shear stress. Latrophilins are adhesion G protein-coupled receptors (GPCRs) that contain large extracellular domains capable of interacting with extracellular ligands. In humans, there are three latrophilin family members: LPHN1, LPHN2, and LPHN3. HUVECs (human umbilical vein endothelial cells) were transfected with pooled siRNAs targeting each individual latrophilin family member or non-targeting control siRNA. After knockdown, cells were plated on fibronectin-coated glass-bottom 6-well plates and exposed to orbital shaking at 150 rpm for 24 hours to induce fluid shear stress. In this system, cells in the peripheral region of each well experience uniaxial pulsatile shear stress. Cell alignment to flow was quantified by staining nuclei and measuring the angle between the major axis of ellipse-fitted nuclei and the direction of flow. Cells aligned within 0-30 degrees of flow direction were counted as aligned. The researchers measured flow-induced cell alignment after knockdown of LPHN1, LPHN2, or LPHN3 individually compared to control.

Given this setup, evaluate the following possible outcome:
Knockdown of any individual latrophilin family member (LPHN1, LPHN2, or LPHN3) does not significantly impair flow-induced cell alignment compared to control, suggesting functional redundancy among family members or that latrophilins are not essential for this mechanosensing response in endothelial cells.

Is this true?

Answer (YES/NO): NO